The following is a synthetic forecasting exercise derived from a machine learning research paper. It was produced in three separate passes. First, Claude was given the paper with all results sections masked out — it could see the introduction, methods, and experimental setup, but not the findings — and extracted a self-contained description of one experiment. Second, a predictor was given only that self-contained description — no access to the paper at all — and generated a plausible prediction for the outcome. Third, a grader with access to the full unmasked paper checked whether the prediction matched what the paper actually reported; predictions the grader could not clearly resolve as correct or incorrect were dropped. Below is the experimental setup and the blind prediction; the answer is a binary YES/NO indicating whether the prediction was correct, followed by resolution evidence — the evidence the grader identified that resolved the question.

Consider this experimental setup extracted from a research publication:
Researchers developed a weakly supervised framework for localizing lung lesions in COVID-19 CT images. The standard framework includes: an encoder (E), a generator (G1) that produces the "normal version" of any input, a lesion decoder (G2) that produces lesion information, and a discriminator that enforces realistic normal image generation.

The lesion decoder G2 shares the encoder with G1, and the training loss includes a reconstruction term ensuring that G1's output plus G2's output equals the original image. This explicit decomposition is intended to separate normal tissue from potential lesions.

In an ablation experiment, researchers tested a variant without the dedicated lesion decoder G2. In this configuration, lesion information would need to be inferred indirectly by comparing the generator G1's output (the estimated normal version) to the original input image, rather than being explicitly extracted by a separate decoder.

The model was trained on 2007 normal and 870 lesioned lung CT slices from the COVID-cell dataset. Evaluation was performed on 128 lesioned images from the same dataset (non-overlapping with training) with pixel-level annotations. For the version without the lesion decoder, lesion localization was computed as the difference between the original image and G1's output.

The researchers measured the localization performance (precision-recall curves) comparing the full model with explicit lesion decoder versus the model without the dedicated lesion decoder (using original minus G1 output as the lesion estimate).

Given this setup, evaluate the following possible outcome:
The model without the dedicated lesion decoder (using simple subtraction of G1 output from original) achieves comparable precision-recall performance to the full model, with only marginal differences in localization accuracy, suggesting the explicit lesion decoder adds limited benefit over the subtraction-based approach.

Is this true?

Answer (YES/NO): NO